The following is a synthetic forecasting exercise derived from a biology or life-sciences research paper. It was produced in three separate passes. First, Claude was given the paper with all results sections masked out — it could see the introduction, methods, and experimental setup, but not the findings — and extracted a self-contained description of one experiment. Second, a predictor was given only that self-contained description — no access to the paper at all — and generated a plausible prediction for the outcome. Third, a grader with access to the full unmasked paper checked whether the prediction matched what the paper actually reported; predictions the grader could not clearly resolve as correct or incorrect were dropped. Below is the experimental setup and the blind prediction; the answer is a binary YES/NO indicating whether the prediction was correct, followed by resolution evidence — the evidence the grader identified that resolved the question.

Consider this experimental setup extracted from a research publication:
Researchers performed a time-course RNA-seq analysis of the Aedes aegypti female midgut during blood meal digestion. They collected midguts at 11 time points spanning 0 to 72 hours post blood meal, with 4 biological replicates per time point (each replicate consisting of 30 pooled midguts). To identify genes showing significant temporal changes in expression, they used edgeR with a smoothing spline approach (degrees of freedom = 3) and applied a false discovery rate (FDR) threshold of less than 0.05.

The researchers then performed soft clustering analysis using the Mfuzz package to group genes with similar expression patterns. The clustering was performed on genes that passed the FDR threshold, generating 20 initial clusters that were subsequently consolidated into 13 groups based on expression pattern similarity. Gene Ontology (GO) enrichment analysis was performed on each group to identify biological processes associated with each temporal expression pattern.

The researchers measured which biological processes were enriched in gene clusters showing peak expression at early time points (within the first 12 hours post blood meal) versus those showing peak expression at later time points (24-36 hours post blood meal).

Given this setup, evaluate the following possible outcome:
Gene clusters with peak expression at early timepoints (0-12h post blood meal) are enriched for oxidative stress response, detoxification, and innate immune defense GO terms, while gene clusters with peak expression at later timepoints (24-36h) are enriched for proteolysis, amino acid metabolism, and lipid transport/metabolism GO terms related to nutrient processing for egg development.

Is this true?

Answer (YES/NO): NO